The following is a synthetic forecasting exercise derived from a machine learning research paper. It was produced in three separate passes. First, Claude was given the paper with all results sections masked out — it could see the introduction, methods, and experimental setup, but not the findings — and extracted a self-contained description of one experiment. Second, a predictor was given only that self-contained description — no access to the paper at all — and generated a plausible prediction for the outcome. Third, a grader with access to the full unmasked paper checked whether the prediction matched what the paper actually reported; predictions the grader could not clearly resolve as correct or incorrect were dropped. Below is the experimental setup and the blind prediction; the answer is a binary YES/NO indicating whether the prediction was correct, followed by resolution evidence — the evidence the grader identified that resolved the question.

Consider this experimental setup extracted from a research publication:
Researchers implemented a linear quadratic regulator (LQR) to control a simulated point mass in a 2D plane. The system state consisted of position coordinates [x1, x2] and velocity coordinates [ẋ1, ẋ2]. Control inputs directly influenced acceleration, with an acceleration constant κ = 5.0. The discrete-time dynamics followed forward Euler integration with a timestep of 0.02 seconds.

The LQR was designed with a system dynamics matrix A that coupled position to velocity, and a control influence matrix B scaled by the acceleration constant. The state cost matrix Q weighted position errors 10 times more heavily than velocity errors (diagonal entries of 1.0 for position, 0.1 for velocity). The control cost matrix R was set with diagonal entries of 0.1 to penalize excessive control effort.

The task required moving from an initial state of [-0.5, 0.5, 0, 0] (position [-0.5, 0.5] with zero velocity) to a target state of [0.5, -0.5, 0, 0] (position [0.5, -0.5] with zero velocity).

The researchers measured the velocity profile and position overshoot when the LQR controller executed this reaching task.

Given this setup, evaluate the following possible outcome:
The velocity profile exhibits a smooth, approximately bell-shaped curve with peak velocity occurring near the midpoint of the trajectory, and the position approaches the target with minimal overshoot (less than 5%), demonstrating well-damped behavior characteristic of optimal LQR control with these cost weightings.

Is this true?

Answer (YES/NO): NO